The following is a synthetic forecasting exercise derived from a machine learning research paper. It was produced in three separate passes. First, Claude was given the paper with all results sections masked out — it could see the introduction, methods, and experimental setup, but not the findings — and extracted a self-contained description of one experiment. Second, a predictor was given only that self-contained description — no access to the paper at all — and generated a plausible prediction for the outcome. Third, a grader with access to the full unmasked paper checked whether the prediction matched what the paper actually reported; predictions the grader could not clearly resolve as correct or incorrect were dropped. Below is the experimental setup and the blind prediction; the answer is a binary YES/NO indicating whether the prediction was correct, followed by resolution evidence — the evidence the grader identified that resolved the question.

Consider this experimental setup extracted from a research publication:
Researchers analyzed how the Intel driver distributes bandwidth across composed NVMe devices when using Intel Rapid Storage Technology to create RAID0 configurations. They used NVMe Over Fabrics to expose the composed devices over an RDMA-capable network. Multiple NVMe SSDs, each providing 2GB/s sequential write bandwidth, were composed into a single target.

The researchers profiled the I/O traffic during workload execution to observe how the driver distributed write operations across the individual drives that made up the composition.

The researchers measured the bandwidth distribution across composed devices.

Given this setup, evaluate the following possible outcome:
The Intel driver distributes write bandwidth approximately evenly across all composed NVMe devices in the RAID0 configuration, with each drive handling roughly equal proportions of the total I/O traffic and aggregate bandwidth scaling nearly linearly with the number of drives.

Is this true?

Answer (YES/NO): YES